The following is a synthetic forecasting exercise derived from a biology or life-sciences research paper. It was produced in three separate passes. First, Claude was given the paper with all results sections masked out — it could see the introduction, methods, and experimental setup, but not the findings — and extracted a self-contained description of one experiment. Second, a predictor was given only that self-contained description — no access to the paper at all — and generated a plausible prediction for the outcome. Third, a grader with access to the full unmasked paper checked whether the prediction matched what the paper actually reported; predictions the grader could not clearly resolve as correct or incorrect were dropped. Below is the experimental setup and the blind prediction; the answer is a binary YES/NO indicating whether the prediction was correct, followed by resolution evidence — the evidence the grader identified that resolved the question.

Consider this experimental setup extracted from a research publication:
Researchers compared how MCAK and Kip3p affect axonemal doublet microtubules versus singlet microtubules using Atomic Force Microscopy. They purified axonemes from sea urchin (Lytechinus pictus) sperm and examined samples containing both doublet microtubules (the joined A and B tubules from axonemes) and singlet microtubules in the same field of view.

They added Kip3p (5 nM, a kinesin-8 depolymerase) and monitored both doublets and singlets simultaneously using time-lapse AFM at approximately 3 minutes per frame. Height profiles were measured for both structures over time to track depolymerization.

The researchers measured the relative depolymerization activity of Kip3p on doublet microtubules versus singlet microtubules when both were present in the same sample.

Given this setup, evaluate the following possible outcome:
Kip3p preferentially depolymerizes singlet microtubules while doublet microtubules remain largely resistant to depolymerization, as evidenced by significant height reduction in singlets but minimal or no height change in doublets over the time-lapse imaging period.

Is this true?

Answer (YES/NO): YES